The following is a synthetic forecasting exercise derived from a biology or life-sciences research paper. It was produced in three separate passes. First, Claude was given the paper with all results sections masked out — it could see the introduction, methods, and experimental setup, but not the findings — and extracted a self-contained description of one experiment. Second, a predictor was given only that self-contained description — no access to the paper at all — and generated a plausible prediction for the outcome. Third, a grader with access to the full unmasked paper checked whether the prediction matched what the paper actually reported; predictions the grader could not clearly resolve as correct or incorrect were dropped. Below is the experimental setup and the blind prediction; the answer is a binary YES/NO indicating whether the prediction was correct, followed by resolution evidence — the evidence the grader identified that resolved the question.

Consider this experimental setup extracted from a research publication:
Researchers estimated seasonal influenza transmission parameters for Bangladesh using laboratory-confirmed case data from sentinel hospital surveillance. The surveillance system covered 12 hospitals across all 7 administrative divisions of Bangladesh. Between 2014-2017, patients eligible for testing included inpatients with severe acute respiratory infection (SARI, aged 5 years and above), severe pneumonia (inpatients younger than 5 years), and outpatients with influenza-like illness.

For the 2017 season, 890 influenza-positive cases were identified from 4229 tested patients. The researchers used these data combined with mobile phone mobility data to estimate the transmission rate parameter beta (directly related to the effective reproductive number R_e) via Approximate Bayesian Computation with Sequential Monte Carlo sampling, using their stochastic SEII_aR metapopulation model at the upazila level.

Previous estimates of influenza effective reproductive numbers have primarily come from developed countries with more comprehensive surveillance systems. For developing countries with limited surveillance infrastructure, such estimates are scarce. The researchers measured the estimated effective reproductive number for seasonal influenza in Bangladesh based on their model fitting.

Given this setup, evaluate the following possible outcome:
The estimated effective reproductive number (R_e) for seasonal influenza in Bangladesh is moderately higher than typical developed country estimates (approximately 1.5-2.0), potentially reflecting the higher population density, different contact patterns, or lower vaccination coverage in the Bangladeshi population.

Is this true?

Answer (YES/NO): NO